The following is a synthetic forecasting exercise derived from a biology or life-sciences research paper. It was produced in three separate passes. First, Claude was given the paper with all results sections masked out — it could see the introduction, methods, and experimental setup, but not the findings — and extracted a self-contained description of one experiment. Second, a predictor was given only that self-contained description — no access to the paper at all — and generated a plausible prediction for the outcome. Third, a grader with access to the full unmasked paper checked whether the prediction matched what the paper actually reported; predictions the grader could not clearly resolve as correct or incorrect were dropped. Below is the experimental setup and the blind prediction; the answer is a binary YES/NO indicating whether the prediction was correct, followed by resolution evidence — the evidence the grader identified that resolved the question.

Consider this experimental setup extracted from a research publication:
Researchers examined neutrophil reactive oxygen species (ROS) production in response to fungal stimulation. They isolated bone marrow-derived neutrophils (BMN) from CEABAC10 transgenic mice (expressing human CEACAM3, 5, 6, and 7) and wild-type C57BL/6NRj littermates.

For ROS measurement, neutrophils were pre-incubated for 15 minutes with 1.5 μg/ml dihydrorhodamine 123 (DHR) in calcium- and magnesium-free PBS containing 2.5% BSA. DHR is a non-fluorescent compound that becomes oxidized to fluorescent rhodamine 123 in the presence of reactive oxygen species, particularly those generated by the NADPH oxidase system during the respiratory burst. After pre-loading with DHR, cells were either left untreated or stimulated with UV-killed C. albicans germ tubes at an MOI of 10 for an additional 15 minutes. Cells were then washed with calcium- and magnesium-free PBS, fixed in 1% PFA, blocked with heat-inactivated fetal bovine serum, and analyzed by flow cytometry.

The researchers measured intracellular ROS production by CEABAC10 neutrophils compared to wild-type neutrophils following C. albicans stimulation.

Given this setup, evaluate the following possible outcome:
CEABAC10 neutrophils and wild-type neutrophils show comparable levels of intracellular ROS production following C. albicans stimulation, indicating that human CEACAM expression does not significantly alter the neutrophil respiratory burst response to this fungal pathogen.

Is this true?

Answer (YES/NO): YES